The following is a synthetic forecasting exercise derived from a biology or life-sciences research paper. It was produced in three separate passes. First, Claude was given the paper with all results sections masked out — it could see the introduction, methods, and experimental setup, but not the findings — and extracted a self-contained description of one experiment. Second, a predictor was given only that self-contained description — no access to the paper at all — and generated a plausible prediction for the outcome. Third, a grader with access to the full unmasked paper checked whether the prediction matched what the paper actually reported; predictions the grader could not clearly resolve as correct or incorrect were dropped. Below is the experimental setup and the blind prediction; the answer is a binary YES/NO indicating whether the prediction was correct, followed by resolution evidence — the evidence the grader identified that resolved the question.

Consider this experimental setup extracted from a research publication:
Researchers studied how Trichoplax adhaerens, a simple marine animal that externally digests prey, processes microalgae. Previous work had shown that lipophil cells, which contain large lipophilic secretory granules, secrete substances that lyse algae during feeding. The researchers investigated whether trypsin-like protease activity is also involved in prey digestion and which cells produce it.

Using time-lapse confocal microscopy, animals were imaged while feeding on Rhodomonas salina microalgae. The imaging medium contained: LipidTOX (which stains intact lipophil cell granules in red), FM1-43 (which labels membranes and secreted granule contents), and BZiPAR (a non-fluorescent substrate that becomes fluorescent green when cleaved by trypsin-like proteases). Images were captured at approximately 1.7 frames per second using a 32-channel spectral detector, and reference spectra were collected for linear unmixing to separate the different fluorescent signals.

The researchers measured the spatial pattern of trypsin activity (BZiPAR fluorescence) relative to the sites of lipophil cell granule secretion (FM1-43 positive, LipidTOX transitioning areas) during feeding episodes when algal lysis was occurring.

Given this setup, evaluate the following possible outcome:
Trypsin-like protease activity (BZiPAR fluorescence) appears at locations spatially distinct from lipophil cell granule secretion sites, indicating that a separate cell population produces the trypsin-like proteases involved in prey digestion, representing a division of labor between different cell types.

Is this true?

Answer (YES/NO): YES